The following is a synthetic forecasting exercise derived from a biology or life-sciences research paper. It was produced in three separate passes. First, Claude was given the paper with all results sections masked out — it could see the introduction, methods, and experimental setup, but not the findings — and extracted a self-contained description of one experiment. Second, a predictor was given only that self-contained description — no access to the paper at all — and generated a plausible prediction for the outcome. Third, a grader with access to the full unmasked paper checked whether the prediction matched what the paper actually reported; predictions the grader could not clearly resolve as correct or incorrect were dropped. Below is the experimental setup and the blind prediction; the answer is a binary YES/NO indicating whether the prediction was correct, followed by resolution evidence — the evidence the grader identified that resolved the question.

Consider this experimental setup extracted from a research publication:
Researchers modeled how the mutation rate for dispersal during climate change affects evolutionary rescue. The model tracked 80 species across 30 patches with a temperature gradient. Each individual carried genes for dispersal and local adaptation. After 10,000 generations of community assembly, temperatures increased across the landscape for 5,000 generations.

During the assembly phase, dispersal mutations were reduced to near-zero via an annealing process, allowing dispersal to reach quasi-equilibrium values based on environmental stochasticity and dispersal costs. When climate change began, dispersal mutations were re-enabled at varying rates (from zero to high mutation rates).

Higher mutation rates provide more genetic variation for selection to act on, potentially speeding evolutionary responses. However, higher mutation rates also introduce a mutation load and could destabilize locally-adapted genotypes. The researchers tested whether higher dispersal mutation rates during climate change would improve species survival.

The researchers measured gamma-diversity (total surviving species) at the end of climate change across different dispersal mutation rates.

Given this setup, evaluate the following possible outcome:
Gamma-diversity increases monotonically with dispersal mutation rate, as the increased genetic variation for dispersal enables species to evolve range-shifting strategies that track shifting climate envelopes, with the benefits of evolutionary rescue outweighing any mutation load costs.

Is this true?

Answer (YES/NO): NO